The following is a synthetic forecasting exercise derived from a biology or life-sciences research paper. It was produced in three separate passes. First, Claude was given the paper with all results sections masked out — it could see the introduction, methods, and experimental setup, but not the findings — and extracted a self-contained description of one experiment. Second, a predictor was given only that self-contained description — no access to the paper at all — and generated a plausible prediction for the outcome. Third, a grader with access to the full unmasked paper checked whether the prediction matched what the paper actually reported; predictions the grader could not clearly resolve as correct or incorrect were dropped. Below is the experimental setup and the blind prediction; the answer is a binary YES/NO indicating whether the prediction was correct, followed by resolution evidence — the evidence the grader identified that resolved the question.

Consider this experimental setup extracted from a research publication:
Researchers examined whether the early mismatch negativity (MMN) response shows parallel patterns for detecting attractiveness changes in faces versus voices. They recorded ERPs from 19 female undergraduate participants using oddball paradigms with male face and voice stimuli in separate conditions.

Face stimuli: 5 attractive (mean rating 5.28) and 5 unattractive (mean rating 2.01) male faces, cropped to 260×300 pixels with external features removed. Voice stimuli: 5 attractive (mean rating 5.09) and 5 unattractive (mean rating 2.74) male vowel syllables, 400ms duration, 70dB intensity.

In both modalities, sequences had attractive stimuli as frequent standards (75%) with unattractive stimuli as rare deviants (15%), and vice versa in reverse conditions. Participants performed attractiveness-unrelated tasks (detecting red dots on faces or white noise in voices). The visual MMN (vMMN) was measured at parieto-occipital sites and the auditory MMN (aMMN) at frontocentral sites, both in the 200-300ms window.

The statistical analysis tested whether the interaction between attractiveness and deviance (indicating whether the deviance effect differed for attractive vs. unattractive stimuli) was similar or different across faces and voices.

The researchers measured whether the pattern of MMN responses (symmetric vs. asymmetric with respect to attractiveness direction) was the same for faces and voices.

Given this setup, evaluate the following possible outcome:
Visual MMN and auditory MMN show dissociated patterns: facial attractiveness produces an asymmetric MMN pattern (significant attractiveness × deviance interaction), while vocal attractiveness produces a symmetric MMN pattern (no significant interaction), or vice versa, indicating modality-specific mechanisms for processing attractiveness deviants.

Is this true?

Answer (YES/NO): YES